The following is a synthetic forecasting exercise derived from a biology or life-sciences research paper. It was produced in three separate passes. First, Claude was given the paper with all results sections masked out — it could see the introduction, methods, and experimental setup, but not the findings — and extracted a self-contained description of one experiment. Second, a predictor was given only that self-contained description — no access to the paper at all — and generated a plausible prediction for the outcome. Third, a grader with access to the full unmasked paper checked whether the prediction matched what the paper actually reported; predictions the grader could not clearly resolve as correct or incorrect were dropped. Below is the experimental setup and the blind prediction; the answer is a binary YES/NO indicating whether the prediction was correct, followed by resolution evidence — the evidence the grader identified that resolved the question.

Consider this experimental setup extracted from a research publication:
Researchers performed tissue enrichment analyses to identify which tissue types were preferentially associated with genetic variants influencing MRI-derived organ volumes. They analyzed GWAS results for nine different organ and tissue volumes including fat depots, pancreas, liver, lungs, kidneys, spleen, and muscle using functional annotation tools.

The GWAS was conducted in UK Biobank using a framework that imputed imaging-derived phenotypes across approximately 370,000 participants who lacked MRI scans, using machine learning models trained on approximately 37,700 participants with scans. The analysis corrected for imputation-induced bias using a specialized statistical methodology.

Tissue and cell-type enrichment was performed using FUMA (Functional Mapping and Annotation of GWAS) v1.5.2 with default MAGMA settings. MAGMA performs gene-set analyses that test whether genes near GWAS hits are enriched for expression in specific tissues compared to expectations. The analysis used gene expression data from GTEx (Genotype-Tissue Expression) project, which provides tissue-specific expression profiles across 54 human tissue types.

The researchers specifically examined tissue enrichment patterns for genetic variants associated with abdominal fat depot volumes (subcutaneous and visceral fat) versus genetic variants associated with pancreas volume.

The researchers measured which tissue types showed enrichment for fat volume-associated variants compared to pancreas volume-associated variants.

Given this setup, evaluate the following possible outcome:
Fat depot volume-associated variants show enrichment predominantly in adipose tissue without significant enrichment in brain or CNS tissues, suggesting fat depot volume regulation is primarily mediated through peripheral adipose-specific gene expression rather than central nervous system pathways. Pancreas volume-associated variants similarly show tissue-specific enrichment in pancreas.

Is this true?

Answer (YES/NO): NO